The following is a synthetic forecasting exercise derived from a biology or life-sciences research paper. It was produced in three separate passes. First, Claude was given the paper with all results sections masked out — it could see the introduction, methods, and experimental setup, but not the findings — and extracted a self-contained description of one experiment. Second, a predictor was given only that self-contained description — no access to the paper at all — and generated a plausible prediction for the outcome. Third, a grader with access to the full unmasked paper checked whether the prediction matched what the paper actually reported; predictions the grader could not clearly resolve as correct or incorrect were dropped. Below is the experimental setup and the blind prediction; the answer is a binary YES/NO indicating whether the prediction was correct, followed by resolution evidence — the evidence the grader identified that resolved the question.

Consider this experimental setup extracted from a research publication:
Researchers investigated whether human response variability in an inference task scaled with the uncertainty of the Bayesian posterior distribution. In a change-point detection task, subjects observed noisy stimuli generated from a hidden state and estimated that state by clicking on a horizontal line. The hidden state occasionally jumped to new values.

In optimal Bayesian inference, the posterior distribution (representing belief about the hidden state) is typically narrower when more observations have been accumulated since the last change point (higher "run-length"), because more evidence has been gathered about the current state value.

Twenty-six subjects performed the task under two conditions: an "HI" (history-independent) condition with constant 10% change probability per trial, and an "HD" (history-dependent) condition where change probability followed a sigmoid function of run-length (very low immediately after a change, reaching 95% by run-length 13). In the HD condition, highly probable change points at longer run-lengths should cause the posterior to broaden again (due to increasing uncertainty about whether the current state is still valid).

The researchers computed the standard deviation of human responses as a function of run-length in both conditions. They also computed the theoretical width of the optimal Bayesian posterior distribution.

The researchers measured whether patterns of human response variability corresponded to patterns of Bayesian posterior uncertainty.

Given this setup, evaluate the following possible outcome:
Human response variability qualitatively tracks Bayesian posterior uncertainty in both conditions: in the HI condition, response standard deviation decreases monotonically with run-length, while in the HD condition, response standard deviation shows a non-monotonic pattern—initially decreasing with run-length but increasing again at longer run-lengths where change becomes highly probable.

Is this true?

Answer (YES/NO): YES